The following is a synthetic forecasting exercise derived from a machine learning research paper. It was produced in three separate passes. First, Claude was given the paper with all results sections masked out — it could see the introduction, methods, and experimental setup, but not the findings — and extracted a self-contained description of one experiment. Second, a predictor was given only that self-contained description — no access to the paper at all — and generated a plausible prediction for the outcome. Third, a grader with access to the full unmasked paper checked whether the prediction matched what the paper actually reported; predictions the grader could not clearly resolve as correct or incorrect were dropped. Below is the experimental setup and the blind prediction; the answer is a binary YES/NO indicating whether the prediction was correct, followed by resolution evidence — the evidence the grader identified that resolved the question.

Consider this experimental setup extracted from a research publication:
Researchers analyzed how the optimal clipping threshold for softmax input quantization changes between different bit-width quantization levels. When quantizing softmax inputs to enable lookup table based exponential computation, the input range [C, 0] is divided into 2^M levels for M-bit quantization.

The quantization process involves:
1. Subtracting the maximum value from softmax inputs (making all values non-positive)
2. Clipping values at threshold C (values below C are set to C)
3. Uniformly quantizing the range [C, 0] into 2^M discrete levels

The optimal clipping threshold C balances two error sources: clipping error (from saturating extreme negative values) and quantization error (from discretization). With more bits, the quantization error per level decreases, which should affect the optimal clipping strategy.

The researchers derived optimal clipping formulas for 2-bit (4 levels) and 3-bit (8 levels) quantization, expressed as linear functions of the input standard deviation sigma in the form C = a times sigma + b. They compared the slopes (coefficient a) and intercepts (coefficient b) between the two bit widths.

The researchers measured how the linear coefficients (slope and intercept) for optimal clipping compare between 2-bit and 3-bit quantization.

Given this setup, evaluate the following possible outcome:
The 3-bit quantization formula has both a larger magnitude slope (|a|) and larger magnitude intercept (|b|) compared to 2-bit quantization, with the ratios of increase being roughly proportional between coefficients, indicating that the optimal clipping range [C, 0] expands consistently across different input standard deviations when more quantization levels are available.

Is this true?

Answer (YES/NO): NO